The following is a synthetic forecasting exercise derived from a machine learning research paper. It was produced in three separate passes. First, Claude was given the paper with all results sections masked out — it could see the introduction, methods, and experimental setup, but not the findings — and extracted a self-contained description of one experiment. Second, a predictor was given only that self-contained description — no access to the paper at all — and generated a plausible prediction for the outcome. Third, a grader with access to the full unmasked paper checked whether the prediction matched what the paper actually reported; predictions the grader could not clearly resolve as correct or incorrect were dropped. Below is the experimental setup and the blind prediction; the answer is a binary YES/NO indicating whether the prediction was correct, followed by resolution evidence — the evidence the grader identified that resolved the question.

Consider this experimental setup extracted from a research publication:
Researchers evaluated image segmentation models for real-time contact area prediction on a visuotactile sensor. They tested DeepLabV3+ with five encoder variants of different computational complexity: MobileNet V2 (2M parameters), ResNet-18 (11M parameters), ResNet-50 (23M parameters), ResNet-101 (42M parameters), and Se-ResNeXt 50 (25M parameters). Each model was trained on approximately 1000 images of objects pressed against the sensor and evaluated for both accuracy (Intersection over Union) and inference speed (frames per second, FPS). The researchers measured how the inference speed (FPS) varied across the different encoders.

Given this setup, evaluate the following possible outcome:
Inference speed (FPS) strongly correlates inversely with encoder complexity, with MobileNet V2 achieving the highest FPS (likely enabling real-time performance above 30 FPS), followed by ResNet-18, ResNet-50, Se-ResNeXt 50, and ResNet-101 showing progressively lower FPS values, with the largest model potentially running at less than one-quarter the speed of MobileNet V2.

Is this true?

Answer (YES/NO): NO